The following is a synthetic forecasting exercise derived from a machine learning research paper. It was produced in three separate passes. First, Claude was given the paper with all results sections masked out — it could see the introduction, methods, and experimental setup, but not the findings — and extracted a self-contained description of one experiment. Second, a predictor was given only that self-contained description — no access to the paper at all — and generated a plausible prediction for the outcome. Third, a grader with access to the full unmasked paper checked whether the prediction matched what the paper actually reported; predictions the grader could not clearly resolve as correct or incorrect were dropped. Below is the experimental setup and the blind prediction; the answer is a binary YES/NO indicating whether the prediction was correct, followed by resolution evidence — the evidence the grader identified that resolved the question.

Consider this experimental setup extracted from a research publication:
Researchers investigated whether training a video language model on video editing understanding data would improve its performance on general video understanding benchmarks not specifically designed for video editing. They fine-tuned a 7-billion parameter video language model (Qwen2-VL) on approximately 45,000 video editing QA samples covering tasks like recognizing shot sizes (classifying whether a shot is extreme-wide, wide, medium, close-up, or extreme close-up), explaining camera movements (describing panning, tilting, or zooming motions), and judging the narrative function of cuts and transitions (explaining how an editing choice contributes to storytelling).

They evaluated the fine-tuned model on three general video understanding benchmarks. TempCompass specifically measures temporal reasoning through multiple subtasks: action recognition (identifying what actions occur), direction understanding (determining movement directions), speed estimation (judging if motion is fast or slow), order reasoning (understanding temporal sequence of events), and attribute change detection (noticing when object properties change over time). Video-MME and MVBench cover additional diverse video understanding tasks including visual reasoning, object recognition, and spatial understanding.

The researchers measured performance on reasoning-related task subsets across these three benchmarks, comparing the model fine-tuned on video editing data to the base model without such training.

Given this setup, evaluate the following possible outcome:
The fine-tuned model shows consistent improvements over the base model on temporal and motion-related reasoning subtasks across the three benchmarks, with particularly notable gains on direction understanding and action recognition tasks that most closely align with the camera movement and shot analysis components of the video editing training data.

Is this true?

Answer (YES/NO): NO